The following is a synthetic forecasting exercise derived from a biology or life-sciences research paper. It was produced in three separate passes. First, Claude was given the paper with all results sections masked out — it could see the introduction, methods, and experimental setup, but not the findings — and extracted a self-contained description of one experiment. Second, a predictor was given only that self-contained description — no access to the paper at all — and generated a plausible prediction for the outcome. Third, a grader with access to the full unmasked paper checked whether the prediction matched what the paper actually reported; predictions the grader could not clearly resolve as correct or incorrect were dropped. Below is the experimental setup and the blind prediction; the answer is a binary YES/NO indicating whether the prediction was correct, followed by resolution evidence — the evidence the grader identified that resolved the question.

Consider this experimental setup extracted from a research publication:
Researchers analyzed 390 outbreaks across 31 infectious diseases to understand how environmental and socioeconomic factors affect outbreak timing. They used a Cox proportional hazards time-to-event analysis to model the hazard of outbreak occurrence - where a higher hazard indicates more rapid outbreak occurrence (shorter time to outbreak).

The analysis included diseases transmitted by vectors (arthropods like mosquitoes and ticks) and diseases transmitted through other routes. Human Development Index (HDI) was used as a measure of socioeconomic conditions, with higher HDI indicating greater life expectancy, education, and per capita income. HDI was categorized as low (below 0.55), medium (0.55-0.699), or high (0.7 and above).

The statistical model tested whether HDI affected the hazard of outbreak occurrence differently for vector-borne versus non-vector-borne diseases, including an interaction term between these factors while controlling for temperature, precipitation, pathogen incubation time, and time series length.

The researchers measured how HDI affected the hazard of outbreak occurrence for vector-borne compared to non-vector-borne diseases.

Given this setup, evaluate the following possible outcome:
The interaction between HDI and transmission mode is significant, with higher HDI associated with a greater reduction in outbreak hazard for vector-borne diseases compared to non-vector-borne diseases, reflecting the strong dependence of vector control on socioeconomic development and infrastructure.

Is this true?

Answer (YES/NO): YES